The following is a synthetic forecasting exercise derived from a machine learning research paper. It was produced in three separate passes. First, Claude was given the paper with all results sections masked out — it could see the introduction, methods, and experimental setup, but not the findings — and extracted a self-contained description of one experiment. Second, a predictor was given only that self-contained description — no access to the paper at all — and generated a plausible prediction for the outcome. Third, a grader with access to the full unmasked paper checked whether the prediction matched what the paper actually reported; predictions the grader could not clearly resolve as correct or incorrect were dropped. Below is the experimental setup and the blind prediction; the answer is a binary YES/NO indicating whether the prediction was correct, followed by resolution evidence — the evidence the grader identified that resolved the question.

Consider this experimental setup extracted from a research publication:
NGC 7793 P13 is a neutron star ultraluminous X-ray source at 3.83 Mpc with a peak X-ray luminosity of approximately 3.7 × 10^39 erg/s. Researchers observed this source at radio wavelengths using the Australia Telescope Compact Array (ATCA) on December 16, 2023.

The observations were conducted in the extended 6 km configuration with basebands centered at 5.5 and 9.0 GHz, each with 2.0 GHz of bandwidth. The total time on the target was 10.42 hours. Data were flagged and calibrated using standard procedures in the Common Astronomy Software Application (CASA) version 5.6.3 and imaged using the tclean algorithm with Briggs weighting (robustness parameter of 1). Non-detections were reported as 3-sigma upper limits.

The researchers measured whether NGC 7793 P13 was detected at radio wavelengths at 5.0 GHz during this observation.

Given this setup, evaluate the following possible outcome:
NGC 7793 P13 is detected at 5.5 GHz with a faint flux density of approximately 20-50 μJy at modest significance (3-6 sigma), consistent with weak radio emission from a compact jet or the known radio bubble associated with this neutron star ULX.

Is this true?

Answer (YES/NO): NO